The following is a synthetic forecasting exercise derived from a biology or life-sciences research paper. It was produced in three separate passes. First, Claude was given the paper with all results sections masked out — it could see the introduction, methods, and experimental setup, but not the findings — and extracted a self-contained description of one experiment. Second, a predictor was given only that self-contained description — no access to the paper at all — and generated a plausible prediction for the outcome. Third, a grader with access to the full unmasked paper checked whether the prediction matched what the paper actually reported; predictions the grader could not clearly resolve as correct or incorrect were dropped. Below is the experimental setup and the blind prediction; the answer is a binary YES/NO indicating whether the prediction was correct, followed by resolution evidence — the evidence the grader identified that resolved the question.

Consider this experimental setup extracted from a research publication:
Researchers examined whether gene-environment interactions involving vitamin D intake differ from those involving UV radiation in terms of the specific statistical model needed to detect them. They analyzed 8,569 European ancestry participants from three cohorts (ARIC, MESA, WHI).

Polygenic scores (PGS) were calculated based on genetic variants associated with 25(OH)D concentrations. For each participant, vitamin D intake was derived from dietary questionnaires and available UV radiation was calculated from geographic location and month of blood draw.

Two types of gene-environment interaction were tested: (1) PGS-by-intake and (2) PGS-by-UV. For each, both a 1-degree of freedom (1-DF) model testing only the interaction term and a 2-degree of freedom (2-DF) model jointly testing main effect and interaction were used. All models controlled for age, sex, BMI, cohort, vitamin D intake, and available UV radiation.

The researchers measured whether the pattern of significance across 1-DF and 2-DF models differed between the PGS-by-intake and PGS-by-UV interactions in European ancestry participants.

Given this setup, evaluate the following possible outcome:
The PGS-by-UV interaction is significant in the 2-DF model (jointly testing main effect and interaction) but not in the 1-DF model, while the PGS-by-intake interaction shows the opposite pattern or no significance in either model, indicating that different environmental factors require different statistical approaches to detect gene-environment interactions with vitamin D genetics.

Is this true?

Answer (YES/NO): NO